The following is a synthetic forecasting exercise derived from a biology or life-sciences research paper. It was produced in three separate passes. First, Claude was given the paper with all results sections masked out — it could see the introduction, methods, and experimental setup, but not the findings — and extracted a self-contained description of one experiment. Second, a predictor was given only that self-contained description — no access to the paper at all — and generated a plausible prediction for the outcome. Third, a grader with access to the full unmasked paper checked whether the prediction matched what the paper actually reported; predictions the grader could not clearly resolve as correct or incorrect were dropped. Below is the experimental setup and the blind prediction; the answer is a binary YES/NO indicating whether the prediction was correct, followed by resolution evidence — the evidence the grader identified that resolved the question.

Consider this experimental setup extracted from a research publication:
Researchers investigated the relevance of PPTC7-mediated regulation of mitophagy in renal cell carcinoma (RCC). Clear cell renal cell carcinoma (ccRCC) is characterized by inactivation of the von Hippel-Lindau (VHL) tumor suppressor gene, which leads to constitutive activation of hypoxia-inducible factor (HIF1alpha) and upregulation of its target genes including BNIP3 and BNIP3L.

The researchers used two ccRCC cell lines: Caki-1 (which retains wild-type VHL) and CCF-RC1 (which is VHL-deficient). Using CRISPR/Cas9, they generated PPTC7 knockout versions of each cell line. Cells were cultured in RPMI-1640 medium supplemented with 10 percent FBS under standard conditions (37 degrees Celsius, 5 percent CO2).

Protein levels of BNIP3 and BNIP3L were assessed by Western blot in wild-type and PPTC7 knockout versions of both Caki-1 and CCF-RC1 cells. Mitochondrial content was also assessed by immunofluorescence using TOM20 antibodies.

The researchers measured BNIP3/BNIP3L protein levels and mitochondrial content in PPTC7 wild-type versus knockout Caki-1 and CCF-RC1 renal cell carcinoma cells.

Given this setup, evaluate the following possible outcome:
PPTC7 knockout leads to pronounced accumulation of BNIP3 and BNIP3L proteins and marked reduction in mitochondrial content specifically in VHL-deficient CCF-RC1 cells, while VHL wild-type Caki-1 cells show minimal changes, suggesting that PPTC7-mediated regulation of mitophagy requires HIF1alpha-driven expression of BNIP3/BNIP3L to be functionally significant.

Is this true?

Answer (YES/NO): NO